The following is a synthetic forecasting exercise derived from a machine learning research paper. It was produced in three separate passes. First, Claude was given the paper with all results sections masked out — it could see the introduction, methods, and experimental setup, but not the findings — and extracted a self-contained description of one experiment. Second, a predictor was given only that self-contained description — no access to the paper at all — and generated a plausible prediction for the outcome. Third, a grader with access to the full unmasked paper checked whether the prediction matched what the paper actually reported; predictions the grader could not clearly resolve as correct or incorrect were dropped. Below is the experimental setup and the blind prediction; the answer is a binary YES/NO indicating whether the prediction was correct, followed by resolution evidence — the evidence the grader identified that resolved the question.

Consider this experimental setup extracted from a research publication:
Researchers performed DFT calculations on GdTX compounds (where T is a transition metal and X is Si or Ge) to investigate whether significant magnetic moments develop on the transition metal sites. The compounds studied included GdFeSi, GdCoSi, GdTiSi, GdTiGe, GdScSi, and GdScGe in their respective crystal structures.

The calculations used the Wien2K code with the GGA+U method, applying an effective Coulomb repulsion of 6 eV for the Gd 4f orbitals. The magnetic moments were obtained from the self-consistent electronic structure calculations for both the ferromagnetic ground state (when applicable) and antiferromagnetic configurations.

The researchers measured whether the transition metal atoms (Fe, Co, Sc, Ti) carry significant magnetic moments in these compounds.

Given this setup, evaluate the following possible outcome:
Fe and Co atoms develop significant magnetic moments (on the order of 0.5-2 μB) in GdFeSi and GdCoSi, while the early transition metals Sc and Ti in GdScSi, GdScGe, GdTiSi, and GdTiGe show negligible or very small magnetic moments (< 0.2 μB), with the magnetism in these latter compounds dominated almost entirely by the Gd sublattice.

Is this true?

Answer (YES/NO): NO